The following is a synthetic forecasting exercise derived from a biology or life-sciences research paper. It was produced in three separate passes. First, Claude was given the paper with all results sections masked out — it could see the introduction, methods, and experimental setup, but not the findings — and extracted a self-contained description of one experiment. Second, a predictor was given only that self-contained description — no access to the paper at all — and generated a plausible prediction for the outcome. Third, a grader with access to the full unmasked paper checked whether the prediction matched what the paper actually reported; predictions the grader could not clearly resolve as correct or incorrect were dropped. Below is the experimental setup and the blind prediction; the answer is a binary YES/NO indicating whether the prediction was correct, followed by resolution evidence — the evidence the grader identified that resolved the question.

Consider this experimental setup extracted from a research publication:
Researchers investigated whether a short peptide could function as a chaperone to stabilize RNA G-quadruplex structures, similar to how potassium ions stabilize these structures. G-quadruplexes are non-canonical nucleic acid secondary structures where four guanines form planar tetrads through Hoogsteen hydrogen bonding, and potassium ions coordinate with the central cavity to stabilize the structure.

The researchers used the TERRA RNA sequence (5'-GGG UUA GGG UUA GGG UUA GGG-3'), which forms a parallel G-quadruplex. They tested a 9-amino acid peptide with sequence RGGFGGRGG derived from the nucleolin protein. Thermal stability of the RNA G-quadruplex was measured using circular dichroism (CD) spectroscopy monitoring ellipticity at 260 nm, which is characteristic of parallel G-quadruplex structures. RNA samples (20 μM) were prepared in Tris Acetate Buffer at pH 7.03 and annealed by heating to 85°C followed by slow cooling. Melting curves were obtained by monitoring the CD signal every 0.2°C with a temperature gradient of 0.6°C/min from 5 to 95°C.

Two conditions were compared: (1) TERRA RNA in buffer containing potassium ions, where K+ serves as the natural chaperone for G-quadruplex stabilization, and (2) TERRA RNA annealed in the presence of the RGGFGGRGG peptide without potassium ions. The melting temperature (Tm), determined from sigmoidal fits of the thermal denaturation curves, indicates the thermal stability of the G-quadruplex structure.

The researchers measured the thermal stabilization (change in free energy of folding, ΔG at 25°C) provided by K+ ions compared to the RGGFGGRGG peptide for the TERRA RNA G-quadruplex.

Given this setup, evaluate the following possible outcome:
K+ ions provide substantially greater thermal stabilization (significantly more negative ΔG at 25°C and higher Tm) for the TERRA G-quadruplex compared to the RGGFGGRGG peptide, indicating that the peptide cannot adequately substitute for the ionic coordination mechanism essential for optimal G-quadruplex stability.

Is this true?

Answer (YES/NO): NO